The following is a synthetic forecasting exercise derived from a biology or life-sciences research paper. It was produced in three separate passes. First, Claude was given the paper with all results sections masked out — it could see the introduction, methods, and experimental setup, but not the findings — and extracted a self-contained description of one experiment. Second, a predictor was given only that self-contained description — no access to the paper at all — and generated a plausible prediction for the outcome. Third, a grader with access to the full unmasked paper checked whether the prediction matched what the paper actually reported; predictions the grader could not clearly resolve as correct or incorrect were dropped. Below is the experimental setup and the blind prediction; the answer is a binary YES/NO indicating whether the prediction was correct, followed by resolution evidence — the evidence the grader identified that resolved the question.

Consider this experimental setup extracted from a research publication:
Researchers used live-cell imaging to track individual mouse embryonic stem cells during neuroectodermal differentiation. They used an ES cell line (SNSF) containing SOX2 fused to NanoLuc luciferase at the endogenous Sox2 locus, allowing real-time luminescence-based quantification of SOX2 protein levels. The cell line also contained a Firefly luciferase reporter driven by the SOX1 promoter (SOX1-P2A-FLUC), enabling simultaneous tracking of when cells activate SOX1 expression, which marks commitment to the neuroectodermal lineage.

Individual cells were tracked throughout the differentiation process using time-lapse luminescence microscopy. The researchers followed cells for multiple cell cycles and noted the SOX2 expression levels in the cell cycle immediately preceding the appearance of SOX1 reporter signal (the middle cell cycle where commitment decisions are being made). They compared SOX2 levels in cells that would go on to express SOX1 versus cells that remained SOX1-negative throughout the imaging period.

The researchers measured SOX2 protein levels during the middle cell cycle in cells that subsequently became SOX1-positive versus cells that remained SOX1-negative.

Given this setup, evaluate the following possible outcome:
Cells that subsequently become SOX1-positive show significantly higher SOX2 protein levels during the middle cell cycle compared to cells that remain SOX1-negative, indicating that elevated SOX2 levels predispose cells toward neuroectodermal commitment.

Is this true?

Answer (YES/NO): NO